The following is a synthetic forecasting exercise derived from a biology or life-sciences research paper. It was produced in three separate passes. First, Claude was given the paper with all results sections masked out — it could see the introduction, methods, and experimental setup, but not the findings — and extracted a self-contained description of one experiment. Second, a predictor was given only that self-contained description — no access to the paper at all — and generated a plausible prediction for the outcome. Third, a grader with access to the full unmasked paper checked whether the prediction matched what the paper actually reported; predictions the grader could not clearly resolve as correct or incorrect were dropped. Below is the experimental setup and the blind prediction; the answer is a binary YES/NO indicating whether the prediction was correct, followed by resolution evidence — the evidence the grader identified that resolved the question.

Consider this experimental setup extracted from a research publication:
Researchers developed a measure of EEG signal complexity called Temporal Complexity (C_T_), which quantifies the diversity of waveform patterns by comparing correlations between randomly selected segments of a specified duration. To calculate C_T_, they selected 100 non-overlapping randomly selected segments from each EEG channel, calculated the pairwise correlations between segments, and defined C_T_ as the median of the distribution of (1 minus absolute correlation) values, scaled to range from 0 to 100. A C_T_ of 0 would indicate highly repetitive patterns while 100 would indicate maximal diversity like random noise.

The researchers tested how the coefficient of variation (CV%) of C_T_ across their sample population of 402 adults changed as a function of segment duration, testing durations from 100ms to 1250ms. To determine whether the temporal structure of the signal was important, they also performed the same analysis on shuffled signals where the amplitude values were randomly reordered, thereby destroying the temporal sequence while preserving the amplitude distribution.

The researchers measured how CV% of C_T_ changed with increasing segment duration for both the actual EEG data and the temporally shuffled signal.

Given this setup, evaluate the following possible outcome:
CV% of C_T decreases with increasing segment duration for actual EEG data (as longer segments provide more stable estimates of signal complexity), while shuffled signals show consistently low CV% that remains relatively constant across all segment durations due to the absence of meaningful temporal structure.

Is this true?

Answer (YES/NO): NO